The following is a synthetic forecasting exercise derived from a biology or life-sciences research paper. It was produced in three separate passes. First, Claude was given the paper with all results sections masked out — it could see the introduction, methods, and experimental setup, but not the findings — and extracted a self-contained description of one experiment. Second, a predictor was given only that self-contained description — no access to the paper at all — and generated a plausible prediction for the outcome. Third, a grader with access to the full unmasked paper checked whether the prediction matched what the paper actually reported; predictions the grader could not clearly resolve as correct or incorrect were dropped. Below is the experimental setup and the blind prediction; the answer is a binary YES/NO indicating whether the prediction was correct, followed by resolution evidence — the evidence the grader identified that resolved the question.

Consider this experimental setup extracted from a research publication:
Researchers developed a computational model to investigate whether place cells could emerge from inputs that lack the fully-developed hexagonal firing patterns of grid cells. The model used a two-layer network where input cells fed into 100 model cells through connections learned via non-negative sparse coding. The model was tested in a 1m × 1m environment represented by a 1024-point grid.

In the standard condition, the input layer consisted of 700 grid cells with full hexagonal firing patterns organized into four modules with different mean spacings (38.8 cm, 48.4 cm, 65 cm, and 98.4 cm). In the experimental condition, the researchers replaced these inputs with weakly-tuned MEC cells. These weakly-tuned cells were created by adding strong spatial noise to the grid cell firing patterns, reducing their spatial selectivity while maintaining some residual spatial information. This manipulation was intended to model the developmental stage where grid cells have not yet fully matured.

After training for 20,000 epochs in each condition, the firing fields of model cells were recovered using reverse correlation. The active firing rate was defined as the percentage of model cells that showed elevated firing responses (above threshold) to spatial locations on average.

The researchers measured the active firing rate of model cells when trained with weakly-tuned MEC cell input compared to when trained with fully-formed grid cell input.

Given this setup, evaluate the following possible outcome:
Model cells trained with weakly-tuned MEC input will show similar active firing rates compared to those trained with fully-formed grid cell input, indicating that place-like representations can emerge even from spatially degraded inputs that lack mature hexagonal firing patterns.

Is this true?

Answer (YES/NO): NO